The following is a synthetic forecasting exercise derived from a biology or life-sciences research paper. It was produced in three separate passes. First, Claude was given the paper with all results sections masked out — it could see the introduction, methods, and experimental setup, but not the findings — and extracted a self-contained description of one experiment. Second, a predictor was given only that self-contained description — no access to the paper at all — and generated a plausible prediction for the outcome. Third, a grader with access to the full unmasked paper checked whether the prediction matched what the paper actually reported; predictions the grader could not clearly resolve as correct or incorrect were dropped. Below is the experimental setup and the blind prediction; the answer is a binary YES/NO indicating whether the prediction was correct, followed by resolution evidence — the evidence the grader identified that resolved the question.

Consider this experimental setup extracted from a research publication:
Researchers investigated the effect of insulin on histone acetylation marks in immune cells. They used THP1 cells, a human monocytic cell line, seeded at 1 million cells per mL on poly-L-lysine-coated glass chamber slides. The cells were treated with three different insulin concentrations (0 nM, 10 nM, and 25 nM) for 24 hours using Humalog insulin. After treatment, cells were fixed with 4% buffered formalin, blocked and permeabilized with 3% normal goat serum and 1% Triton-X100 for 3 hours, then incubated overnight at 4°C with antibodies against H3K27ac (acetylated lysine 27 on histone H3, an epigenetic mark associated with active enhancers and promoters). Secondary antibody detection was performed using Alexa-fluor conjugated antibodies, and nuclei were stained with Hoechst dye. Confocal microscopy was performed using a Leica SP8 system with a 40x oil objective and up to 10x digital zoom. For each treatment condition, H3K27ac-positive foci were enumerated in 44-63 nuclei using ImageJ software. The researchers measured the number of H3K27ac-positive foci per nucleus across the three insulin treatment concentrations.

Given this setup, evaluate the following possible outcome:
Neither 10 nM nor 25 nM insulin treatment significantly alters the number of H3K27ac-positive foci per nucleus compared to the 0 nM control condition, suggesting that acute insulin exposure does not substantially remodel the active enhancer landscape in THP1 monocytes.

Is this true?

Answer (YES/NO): NO